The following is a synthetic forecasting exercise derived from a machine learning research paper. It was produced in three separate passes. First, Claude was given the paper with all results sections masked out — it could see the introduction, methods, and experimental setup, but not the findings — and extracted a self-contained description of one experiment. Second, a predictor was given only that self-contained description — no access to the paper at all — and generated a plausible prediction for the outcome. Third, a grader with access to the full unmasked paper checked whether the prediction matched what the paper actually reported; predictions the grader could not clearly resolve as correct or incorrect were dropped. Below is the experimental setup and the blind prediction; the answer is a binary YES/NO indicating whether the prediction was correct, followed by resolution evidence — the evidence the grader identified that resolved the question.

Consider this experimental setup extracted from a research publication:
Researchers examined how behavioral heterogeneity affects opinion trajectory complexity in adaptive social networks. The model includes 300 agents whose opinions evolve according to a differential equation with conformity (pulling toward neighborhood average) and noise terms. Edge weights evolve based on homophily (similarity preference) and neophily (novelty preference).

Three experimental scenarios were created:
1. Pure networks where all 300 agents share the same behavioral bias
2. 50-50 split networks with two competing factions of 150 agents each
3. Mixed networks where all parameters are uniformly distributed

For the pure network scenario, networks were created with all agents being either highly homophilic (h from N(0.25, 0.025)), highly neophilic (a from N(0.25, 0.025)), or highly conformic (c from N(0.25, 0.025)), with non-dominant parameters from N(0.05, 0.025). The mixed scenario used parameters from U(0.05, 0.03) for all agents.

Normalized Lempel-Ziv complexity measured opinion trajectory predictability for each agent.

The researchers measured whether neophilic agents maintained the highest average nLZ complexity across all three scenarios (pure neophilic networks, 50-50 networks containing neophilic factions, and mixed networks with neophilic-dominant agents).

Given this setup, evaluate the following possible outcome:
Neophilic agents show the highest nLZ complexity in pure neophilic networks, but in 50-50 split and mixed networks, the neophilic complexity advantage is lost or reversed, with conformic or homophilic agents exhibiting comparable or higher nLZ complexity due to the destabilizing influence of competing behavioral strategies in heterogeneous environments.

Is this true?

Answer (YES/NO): NO